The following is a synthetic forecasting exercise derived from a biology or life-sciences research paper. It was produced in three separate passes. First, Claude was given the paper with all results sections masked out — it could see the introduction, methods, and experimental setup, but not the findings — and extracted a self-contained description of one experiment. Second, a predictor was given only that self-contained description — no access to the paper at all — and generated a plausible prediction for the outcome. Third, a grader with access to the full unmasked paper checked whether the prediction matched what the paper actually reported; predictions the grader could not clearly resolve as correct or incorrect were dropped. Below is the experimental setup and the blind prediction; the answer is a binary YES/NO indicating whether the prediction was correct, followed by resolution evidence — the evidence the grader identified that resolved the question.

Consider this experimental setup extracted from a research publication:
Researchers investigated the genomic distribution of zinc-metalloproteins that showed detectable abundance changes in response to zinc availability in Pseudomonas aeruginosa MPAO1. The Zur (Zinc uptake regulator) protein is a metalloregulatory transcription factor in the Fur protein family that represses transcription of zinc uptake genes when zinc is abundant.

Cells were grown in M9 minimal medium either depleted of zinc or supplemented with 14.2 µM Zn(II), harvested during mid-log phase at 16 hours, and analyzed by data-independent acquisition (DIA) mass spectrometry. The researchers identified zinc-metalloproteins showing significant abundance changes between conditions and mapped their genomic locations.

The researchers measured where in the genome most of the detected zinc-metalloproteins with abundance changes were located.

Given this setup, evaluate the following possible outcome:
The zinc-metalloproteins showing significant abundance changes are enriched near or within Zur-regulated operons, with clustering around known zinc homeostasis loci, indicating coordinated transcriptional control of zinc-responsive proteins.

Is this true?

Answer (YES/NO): YES